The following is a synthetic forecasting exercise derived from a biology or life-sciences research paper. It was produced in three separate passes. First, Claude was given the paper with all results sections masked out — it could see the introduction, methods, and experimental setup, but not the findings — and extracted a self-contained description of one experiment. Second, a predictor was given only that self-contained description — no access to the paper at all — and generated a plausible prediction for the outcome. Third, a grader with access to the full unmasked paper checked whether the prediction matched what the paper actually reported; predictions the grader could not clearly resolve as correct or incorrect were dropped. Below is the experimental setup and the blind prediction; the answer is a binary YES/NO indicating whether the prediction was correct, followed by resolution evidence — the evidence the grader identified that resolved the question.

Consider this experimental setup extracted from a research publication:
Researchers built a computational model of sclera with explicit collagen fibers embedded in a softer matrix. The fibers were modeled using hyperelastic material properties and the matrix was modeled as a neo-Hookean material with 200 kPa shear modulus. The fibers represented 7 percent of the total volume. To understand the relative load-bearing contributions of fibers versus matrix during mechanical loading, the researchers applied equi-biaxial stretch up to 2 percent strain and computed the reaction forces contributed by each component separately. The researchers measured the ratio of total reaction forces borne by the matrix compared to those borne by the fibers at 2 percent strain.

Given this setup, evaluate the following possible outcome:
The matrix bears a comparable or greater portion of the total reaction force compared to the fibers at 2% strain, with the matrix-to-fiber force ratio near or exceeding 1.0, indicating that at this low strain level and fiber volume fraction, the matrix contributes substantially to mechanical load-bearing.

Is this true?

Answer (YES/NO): NO